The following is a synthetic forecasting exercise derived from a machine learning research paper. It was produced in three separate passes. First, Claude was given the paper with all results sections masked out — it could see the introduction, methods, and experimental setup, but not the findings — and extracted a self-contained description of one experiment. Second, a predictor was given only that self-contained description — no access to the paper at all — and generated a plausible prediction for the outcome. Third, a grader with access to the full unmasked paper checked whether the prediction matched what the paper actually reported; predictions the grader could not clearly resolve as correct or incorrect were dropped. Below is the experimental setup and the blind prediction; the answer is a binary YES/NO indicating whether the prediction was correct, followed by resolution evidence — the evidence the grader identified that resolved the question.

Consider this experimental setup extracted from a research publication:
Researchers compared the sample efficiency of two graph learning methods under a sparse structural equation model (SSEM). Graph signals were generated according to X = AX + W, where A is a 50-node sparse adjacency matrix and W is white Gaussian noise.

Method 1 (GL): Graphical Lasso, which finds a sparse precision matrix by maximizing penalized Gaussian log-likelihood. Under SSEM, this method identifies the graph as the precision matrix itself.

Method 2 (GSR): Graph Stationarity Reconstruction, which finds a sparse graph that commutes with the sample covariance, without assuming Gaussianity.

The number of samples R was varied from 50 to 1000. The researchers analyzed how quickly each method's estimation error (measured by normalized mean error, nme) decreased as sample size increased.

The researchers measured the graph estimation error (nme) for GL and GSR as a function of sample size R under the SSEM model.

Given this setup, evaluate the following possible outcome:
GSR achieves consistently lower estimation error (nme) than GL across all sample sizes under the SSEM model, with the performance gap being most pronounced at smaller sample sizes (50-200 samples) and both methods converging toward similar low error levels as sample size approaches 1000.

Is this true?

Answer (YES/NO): NO